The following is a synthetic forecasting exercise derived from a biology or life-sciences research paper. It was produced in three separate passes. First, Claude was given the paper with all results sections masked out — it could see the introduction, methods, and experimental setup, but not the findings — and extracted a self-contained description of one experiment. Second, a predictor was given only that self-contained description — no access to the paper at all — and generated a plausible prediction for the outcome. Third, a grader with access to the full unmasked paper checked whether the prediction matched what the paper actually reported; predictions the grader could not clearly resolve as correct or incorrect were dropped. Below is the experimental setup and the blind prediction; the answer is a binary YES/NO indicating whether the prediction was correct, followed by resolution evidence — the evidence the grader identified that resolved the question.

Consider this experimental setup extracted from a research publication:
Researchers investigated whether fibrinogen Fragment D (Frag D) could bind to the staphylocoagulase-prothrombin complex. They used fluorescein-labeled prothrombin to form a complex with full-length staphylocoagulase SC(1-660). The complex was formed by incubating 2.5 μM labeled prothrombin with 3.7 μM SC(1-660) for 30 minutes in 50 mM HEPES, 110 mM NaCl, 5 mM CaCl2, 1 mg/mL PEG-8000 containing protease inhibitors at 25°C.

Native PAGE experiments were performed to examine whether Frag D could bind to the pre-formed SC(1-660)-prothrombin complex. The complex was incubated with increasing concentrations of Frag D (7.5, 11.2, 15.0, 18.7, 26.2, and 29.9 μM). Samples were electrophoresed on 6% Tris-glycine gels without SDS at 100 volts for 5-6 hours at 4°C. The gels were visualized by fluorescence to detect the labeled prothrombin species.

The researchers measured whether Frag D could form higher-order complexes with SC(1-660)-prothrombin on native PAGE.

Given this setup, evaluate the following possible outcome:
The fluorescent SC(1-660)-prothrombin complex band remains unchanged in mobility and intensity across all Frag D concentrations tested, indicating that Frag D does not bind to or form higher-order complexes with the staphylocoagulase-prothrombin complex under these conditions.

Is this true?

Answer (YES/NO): NO